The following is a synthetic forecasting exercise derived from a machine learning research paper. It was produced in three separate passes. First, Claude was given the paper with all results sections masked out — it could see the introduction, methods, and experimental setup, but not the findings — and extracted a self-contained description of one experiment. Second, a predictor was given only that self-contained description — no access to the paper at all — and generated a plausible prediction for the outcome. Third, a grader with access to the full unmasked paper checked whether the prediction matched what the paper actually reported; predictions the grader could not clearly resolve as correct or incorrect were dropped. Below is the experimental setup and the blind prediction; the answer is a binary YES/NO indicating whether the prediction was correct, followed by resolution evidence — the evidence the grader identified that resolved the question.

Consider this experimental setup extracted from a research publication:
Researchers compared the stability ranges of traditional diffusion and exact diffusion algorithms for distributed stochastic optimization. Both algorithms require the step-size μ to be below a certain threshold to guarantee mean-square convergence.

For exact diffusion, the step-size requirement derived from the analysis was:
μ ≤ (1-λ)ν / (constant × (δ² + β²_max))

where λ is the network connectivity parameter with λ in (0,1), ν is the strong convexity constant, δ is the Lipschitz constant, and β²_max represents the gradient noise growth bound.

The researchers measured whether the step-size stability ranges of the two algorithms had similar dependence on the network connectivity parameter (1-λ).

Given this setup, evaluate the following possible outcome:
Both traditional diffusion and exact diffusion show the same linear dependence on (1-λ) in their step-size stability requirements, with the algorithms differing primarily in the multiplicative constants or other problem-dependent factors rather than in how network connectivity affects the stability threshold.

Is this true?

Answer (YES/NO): YES